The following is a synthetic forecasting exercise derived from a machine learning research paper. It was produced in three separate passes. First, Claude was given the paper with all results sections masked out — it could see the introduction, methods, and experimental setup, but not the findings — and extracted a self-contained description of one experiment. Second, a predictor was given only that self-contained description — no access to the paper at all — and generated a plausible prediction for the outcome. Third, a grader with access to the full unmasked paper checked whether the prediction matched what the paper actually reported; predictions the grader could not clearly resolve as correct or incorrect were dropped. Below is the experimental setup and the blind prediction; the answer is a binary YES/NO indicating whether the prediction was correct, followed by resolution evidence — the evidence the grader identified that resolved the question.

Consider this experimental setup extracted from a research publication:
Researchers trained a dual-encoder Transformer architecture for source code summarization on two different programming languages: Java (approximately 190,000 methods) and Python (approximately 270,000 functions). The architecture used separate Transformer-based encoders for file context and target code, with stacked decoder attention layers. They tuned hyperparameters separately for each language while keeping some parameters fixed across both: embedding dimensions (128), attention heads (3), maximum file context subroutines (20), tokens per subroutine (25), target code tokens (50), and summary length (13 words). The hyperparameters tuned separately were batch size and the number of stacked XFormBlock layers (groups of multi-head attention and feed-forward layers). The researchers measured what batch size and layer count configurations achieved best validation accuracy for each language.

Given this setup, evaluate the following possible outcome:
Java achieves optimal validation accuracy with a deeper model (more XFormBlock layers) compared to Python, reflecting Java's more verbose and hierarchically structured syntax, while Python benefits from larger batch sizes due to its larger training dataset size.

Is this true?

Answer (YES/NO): YES